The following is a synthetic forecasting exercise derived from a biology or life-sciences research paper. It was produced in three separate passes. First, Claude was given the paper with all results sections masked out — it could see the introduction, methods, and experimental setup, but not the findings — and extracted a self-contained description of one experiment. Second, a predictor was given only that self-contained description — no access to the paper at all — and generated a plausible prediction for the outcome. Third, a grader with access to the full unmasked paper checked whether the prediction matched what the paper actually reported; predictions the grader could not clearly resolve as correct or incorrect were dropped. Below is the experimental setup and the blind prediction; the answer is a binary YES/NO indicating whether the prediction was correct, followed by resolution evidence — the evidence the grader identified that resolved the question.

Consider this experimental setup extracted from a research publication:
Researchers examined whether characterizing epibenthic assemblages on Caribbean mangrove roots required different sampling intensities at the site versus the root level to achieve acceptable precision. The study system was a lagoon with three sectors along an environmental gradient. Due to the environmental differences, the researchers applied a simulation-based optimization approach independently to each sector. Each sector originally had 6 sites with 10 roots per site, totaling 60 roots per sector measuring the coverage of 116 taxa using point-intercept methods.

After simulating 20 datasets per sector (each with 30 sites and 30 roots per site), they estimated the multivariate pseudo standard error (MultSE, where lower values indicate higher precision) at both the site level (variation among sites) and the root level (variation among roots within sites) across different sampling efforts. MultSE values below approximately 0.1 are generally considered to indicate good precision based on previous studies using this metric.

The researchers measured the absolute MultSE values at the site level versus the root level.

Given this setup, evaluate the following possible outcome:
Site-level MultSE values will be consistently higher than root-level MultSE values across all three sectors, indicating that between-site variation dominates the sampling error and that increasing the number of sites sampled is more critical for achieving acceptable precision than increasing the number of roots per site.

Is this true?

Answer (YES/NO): NO